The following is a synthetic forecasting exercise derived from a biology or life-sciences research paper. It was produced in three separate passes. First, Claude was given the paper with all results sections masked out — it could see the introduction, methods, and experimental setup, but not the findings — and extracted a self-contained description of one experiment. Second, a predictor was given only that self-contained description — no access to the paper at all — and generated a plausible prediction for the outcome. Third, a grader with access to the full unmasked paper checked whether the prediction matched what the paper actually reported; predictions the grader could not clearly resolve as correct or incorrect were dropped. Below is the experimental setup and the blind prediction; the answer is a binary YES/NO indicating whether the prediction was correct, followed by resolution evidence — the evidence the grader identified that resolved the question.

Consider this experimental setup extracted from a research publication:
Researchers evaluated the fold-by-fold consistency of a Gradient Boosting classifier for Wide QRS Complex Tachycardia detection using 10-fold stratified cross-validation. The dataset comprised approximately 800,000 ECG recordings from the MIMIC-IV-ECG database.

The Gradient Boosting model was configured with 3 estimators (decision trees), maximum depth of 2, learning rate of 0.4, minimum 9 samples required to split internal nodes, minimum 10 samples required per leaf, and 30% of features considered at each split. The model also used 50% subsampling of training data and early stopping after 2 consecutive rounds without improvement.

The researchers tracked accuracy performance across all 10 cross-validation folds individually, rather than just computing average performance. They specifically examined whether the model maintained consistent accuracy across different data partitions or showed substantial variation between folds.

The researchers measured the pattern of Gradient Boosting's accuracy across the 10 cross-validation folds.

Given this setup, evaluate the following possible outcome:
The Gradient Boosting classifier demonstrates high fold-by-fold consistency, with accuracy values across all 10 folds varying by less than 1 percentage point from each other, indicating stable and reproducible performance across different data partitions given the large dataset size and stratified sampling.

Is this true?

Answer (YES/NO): NO